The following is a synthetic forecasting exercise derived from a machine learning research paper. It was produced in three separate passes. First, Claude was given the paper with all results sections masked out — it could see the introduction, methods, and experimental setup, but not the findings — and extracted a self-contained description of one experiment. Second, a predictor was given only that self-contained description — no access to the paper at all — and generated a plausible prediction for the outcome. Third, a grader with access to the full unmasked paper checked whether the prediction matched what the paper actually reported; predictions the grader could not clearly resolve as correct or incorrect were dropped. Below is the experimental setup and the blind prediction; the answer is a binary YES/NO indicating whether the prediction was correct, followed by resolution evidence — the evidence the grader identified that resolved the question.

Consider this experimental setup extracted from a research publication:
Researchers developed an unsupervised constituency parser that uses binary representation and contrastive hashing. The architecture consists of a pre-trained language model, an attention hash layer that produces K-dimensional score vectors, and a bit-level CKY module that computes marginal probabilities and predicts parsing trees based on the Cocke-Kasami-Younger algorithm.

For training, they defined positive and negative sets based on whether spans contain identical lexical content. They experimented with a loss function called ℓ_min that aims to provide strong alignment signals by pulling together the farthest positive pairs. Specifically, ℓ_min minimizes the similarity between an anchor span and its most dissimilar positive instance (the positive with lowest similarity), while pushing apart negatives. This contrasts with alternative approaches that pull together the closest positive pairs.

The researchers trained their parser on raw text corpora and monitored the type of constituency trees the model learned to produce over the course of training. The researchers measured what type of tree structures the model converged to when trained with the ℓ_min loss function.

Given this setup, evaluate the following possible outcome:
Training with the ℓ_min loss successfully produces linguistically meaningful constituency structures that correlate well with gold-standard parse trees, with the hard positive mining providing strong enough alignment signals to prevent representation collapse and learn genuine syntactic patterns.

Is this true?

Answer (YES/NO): NO